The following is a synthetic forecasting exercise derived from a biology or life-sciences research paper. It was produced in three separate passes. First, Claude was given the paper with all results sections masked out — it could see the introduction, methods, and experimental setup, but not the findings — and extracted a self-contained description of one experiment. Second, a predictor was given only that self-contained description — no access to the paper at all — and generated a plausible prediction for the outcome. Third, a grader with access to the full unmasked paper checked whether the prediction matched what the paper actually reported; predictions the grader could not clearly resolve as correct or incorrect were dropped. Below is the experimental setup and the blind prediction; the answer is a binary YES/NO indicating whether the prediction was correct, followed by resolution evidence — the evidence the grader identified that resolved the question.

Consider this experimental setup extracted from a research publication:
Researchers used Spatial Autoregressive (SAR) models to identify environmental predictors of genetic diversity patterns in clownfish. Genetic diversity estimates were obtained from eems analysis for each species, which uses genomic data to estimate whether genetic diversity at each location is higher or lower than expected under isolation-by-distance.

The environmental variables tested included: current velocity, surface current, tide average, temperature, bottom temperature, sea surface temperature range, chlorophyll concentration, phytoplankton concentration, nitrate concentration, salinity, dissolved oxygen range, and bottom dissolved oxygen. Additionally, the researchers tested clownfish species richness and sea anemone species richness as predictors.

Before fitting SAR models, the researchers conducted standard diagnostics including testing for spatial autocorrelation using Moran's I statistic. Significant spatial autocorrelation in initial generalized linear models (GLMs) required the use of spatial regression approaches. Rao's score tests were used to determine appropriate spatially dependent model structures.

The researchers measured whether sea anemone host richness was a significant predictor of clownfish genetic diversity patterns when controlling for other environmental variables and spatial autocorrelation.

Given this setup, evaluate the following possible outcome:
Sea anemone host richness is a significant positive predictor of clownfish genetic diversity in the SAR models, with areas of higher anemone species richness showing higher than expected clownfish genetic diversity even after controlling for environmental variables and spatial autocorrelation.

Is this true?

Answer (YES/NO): NO